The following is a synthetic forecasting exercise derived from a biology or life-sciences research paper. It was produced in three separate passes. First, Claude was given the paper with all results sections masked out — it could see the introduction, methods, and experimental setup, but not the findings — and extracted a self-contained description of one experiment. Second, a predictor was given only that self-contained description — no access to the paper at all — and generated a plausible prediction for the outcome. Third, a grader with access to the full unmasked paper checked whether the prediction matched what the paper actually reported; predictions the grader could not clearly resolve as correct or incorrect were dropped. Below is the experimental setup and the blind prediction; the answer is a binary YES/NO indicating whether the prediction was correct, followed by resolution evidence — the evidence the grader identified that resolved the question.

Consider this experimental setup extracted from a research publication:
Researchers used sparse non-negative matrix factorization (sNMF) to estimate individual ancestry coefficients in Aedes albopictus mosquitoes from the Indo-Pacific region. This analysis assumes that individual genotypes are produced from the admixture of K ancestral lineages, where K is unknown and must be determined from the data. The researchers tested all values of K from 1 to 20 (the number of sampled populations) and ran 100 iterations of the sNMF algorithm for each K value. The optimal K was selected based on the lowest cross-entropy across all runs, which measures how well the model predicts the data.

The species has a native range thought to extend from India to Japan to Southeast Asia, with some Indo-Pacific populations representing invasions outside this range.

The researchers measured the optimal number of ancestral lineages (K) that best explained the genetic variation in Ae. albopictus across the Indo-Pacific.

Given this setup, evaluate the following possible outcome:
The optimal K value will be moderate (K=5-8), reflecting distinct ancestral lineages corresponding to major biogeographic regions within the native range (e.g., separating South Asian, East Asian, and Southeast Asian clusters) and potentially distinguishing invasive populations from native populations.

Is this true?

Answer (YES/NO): YES